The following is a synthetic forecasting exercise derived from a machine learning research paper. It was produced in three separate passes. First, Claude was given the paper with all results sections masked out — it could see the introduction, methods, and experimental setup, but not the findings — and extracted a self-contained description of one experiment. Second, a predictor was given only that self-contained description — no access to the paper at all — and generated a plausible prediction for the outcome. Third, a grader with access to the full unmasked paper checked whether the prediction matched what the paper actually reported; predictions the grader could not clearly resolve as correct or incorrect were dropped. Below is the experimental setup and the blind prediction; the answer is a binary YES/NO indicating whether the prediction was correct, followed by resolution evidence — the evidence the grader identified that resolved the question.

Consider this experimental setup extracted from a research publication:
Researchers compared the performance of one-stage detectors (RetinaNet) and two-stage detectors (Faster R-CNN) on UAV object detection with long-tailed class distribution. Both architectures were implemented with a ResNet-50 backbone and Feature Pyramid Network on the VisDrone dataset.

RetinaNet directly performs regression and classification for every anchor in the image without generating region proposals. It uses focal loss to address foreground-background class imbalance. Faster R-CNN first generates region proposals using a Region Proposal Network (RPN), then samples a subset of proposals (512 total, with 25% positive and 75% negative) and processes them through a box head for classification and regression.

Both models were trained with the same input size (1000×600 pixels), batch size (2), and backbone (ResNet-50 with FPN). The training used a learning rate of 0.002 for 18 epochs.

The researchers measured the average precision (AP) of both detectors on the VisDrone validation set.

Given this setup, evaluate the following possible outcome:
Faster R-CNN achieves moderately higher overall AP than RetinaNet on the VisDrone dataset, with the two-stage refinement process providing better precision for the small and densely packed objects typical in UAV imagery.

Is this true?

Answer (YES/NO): NO